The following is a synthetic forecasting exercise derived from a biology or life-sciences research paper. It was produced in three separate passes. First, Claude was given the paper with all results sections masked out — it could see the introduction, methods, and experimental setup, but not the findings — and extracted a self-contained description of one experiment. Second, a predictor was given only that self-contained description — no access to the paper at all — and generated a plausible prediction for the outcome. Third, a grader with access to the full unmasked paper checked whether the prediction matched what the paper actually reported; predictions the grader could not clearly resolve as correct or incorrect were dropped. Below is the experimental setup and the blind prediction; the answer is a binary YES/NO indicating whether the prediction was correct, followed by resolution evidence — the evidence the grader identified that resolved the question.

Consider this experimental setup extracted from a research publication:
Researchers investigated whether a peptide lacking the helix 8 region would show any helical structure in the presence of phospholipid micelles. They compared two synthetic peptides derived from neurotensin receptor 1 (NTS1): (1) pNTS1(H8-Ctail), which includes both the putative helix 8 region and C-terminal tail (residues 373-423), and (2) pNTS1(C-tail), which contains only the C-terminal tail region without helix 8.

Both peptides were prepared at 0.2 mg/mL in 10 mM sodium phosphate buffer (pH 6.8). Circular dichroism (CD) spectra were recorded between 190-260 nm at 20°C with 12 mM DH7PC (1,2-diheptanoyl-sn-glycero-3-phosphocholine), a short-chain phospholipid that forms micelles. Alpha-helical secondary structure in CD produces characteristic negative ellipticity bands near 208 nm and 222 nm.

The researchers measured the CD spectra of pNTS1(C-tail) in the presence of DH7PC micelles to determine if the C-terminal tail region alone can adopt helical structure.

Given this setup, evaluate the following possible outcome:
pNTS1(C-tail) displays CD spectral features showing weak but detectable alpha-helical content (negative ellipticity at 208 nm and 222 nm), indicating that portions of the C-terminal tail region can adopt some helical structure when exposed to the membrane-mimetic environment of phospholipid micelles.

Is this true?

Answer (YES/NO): NO